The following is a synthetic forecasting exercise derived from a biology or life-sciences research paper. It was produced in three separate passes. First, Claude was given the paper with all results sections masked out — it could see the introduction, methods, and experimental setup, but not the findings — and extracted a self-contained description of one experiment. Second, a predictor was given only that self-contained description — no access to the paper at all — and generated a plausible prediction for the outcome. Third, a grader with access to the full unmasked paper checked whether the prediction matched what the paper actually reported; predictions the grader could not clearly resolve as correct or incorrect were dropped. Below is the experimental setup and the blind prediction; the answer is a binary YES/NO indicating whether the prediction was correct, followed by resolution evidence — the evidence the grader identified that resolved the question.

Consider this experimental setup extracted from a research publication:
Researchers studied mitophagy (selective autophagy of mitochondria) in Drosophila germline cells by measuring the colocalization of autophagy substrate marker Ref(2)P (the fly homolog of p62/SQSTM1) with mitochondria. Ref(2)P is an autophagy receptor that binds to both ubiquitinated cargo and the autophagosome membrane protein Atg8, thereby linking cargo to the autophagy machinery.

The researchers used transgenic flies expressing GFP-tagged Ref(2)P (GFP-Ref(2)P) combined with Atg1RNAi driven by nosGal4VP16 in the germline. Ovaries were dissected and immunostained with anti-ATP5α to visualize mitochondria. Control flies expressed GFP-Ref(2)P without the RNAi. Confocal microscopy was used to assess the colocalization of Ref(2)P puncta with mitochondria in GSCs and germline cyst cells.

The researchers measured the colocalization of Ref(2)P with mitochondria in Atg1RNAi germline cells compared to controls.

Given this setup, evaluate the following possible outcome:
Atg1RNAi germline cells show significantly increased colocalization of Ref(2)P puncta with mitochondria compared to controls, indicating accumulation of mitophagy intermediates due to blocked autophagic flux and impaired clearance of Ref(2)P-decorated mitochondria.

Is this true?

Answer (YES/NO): YES